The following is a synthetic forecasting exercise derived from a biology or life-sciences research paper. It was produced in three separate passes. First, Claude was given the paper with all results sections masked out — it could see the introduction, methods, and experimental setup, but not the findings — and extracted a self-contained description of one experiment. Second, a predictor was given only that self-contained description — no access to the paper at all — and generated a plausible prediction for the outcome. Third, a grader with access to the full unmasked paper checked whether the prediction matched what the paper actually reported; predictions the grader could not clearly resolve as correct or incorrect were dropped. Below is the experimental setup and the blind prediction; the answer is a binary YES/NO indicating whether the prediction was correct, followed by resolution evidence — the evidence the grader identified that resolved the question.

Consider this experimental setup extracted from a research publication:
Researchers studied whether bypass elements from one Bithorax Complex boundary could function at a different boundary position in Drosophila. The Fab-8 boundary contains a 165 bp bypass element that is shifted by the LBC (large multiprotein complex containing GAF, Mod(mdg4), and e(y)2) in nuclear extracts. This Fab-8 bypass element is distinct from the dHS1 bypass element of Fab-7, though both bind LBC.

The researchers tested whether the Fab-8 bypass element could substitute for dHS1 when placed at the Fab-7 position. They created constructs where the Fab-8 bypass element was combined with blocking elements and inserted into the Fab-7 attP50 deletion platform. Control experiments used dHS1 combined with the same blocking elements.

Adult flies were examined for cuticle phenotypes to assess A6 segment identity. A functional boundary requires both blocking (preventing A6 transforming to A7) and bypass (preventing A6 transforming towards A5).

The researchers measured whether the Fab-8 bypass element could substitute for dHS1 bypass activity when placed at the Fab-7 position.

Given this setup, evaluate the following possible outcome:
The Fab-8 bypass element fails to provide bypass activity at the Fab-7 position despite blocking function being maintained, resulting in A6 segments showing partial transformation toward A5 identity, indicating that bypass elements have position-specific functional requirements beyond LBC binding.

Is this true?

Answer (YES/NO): NO